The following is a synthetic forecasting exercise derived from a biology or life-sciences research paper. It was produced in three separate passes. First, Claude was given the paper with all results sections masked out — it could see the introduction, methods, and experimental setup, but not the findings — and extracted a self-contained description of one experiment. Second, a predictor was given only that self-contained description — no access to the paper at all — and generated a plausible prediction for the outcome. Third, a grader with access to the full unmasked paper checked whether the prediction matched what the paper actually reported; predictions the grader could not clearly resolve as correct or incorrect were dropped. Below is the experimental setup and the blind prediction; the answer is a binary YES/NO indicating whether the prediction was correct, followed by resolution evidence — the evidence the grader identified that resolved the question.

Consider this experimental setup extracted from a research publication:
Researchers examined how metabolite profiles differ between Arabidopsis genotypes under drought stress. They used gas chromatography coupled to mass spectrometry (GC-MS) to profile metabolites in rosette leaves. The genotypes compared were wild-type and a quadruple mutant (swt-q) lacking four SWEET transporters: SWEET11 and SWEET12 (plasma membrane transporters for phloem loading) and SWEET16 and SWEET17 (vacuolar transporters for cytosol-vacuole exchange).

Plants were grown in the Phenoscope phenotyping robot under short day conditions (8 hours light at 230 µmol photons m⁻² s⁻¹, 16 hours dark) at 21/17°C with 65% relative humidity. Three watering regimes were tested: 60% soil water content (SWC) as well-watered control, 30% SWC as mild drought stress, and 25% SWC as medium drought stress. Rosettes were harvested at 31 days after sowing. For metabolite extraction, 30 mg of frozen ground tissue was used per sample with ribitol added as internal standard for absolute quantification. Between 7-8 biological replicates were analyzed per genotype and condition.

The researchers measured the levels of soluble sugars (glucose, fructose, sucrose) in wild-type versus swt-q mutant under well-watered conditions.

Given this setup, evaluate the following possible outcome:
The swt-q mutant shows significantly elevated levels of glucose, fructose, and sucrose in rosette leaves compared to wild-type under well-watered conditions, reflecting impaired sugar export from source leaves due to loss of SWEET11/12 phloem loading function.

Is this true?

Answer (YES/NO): YES